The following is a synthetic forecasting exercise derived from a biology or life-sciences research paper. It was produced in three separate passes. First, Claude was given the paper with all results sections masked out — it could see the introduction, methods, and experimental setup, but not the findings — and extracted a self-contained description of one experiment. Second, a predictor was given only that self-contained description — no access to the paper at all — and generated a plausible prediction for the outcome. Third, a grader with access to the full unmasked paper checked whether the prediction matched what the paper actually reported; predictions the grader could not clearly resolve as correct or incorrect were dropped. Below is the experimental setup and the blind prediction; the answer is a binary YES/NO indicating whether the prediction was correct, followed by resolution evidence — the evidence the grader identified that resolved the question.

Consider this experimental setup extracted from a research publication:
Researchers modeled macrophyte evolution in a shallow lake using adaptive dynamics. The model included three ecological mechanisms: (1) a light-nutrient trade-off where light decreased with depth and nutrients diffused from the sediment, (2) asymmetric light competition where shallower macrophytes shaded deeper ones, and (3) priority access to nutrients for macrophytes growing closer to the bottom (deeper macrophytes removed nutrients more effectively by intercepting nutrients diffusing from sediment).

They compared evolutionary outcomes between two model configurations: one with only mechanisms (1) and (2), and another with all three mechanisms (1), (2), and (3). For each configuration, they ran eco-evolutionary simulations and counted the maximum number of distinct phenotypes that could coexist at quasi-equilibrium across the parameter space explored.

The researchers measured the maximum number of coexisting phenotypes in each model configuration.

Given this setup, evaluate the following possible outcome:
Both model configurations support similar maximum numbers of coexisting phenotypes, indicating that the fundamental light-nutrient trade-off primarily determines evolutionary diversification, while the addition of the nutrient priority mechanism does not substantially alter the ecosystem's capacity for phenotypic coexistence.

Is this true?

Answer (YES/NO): NO